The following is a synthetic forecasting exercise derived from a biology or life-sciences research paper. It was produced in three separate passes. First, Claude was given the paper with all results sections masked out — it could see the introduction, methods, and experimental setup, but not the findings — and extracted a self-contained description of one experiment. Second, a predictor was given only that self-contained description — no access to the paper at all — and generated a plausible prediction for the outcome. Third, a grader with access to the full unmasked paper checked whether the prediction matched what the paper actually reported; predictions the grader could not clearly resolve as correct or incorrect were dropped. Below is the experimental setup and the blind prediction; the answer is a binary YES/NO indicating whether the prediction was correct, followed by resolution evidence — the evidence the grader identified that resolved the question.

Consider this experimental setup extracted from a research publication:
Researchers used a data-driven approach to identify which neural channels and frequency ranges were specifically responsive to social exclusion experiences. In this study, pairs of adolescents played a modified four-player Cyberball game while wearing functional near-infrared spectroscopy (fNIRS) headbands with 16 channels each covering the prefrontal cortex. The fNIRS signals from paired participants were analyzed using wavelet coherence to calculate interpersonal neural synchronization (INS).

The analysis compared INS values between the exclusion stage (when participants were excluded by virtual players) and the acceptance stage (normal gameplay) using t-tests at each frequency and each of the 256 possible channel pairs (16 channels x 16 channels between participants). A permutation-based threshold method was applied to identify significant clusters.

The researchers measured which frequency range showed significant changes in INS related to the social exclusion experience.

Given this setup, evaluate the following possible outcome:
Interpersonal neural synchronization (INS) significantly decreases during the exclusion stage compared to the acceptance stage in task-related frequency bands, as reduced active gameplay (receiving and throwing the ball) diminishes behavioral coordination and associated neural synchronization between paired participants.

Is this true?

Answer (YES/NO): NO